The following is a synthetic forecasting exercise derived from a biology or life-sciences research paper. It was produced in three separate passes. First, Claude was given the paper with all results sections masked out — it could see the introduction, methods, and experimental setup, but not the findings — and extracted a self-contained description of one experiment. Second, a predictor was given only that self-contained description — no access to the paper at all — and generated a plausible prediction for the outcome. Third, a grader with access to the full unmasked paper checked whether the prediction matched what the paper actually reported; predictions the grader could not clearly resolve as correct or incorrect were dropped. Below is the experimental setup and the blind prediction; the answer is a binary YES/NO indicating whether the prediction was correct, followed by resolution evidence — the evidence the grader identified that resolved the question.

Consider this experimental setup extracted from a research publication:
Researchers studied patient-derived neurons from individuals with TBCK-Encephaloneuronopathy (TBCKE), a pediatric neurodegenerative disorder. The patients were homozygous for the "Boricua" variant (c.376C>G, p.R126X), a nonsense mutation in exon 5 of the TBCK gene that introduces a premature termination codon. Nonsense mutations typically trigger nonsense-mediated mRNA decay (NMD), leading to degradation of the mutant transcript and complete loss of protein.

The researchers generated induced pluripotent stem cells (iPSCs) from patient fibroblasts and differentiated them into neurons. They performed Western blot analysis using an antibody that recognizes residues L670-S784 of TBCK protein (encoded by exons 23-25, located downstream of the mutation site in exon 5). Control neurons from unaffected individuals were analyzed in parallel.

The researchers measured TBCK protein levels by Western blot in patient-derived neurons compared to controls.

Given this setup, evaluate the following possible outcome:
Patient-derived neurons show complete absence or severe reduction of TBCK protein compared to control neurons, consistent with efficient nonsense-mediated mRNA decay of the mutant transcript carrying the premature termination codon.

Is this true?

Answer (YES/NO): NO